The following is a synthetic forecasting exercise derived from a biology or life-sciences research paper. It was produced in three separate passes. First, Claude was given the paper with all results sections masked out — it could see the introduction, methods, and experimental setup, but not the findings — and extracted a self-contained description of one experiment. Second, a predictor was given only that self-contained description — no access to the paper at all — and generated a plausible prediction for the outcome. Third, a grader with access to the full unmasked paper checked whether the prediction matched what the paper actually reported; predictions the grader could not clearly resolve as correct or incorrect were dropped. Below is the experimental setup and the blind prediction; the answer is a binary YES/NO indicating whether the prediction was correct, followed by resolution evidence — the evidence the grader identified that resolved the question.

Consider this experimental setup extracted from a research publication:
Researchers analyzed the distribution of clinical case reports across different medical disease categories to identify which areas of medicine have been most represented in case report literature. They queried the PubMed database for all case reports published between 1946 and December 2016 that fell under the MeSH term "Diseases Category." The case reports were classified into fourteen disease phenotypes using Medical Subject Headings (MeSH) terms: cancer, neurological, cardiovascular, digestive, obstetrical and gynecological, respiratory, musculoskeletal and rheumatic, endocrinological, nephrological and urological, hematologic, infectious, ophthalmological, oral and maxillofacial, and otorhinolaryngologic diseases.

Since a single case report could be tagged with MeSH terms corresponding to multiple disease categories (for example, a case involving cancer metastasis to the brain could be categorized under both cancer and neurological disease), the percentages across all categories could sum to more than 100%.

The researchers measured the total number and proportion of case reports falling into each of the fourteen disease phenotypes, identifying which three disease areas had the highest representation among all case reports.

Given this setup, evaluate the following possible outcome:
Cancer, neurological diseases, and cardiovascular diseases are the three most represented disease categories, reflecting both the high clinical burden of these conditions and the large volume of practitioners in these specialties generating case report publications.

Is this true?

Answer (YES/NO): YES